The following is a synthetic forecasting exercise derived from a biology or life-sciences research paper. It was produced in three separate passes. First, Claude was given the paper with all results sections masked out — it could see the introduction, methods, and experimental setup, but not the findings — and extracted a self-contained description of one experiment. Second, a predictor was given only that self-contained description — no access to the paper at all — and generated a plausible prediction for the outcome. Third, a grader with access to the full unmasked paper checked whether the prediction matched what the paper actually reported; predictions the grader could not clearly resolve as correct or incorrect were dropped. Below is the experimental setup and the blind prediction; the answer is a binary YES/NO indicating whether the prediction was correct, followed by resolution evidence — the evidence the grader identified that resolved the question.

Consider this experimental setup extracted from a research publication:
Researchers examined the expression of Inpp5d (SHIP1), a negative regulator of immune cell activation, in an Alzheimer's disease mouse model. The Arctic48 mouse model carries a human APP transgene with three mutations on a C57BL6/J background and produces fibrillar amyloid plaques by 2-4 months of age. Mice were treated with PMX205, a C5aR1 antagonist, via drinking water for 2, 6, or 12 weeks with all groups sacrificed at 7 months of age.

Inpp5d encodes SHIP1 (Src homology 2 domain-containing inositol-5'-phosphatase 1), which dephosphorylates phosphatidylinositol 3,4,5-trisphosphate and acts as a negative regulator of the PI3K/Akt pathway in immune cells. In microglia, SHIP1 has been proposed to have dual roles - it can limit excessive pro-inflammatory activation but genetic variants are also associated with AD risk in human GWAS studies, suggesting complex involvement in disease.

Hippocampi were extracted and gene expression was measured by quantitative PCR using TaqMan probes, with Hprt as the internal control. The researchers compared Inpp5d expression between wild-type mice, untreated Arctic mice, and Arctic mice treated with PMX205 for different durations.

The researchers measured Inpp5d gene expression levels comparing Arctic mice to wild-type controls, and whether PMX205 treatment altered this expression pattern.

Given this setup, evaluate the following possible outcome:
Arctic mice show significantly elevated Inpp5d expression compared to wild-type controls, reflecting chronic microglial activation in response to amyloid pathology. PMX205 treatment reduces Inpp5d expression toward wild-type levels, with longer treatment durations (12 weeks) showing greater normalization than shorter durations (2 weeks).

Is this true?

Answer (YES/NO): YES